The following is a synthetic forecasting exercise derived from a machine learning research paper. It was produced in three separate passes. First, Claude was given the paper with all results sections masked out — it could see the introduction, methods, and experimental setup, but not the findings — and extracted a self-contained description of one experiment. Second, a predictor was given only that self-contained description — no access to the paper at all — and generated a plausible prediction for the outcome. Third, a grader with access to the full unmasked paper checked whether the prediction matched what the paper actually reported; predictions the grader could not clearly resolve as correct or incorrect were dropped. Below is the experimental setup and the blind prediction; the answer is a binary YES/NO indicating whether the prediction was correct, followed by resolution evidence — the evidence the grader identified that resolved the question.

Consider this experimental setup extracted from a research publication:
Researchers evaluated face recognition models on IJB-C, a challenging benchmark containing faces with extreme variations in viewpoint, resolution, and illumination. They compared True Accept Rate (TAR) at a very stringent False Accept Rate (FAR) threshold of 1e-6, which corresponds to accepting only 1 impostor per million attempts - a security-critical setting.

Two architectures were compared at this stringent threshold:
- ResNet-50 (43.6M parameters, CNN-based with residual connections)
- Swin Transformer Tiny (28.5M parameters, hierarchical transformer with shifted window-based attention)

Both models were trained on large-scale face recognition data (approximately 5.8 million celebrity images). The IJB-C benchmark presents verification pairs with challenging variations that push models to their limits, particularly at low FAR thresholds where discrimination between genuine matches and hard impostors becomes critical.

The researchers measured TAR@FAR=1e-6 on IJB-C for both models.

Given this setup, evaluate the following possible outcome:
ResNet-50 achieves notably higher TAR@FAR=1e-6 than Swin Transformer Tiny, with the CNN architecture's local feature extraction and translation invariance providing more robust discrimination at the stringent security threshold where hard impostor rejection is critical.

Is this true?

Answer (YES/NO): NO